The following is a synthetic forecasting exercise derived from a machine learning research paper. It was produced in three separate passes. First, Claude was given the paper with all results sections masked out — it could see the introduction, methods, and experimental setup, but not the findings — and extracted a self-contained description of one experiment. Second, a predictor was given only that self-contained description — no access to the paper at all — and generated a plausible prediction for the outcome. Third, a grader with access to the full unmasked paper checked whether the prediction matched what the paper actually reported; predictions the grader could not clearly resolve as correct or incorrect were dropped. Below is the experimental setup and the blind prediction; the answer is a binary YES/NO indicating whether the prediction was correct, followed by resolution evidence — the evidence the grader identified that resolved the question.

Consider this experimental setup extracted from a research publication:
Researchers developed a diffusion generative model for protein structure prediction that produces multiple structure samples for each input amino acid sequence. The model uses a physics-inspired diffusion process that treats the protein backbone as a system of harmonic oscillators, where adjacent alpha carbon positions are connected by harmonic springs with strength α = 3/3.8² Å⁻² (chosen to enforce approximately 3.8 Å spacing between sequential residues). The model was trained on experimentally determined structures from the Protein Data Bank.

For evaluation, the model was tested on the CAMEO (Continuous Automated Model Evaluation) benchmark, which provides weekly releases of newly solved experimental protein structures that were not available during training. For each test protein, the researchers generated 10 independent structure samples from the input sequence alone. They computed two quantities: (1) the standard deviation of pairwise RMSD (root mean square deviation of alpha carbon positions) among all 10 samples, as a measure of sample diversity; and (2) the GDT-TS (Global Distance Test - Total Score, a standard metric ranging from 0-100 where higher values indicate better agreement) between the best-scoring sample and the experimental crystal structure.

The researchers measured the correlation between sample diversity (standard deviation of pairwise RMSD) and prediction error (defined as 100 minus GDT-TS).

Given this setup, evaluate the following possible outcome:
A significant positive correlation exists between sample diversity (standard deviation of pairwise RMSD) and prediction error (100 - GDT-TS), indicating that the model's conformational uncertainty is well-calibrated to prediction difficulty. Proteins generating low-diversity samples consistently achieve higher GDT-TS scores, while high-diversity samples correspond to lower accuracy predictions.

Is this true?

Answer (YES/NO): YES